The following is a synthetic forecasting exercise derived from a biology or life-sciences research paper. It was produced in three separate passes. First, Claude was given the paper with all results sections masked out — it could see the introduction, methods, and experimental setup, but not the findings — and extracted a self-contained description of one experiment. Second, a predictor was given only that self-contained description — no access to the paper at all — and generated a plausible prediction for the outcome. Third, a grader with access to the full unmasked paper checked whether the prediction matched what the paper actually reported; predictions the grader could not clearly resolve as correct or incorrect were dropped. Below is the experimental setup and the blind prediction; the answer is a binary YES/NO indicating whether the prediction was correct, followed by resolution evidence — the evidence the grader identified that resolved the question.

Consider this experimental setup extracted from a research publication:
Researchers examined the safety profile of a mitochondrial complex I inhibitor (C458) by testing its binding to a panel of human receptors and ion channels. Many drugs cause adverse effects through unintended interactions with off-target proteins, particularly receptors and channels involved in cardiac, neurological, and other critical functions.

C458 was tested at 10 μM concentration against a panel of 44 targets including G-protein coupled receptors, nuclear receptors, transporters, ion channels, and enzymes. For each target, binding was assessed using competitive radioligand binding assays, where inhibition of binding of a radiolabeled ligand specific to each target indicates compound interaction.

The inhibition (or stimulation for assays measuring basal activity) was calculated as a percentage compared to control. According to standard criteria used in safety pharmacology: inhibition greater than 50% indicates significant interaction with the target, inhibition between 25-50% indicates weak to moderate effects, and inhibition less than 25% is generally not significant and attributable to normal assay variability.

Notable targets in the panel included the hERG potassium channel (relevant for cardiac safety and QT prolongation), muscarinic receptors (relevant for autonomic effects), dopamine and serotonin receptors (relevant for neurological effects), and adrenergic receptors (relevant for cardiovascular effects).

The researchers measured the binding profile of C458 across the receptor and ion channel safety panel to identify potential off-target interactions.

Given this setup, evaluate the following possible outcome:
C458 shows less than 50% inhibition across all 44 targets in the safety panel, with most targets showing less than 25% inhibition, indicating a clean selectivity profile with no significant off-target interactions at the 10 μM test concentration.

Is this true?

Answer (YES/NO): NO